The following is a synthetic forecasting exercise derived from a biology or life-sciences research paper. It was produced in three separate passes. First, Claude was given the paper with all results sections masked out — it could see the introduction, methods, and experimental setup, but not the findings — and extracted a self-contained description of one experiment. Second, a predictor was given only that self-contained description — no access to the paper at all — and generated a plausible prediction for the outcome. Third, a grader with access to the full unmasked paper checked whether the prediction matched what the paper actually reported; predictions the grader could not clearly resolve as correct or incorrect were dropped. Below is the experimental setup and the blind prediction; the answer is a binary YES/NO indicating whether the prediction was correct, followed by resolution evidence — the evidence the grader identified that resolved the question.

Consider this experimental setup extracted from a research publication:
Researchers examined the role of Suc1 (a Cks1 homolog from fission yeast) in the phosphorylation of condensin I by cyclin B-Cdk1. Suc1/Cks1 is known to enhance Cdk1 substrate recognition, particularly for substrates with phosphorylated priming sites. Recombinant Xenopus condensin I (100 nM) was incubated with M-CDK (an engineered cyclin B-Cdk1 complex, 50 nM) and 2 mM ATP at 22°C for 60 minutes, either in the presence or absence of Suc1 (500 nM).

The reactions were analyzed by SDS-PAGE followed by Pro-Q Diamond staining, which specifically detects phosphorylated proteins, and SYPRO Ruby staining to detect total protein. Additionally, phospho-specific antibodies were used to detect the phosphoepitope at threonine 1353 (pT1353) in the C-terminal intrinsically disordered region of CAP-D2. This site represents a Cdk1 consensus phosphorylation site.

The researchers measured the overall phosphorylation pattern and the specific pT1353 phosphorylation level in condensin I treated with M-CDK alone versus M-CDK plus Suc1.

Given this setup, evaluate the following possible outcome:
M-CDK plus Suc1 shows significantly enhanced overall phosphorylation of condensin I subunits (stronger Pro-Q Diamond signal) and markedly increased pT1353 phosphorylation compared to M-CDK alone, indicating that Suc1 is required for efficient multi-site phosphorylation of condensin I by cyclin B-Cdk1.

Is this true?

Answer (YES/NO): YES